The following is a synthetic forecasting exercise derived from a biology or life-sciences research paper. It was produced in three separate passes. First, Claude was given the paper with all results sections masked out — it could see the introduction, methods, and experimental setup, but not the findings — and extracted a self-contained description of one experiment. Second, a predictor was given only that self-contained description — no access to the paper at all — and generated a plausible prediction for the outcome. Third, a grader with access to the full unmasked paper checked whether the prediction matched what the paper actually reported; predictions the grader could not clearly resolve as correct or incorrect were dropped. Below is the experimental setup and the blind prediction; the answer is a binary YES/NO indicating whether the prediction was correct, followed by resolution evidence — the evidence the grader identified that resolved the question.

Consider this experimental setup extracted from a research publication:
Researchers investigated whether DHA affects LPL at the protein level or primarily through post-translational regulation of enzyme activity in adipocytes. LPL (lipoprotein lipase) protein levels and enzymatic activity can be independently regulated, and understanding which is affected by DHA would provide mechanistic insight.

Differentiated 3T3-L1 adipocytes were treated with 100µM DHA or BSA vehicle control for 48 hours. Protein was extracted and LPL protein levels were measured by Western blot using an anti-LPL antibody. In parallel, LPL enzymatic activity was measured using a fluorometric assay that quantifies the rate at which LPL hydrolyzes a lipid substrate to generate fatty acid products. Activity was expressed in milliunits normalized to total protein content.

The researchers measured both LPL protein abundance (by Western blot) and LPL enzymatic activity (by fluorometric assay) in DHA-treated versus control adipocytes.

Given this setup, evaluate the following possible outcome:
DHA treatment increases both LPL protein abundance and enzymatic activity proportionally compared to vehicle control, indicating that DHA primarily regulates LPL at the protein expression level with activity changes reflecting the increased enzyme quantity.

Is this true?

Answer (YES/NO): NO